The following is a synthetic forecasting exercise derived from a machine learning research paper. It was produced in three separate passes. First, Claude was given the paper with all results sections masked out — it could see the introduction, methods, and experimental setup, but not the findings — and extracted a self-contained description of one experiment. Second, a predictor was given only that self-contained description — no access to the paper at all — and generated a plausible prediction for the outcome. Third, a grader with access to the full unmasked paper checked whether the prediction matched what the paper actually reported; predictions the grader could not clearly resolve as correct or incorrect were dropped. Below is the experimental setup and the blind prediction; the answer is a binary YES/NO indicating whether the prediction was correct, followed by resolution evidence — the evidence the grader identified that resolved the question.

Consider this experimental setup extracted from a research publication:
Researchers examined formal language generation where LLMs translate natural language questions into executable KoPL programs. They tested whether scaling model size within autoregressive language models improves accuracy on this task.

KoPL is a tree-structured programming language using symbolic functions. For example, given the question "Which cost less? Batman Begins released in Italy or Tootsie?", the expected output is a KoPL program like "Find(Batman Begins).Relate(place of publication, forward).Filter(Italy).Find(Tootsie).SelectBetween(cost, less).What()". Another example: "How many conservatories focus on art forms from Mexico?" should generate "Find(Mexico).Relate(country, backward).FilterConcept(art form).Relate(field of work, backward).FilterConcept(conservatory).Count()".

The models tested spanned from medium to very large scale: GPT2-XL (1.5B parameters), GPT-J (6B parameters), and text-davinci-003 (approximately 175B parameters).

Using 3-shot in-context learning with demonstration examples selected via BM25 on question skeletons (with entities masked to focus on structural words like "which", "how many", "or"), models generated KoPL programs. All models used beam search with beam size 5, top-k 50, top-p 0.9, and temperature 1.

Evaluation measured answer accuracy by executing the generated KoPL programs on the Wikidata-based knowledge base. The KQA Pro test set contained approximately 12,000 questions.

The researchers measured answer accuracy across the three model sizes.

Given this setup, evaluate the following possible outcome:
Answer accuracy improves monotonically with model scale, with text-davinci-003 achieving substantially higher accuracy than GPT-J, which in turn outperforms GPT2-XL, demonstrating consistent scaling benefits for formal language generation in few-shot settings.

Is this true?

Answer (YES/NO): YES